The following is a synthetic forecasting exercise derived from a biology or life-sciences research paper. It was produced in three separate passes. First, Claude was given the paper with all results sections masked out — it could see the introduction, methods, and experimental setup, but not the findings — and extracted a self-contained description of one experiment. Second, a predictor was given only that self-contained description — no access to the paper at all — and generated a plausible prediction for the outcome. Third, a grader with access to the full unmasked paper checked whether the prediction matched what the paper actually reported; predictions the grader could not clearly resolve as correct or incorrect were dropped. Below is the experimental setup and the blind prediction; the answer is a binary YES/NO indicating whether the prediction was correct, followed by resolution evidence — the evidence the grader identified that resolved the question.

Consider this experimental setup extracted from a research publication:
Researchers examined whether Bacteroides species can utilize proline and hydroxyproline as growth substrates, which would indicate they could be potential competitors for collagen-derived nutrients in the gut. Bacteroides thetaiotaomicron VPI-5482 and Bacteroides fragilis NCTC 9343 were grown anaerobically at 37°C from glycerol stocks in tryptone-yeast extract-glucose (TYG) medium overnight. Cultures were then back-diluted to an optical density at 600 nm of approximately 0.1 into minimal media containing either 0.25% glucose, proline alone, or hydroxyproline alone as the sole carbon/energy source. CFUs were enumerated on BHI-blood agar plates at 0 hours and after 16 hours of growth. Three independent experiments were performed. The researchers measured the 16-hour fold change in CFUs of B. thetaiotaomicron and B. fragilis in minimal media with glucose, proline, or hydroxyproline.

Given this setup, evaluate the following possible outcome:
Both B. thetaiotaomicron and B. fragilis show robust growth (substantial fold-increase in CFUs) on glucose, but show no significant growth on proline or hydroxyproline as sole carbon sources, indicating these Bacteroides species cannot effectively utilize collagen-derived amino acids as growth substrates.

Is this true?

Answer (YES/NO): NO